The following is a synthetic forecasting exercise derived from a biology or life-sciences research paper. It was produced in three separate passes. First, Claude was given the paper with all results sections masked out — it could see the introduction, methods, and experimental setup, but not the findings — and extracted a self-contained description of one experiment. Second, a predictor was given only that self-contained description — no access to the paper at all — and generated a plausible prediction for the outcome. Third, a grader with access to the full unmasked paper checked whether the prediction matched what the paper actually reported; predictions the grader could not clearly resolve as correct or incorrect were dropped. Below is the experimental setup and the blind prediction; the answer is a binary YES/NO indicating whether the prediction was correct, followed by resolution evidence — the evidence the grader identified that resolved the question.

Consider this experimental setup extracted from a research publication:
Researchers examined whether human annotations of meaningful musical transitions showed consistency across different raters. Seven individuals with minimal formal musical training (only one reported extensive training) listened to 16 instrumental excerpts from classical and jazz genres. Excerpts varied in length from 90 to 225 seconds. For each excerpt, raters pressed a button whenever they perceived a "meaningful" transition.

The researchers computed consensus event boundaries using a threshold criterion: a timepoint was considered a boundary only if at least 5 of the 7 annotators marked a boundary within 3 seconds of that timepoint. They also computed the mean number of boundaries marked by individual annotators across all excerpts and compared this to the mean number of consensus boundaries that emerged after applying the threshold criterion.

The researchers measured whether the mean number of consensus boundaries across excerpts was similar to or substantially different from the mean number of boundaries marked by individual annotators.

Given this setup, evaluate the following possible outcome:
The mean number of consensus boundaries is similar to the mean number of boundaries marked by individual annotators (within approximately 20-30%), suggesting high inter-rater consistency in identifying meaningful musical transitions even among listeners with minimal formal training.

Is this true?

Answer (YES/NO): YES